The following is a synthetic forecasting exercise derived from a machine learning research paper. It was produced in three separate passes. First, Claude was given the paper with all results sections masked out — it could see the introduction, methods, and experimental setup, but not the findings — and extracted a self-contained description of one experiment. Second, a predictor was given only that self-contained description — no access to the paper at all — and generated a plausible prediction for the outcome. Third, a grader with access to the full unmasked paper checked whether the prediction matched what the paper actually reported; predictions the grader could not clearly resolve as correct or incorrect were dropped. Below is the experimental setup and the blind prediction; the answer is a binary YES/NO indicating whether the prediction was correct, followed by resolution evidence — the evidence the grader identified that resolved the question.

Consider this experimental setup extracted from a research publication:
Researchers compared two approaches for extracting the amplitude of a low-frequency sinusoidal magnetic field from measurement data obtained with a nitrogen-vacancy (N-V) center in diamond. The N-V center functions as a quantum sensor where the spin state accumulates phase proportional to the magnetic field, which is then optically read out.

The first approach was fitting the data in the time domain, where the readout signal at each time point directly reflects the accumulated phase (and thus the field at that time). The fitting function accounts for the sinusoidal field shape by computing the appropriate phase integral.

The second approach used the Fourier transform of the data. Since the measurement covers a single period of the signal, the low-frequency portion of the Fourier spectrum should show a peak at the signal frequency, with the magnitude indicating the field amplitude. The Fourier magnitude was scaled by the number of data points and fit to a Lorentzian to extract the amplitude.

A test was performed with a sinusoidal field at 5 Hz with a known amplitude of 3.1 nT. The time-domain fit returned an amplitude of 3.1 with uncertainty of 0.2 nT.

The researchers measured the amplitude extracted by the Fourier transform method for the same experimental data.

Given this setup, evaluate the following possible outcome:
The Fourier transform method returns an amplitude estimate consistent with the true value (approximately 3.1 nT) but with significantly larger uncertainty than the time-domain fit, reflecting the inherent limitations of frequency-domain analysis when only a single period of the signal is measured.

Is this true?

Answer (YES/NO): NO